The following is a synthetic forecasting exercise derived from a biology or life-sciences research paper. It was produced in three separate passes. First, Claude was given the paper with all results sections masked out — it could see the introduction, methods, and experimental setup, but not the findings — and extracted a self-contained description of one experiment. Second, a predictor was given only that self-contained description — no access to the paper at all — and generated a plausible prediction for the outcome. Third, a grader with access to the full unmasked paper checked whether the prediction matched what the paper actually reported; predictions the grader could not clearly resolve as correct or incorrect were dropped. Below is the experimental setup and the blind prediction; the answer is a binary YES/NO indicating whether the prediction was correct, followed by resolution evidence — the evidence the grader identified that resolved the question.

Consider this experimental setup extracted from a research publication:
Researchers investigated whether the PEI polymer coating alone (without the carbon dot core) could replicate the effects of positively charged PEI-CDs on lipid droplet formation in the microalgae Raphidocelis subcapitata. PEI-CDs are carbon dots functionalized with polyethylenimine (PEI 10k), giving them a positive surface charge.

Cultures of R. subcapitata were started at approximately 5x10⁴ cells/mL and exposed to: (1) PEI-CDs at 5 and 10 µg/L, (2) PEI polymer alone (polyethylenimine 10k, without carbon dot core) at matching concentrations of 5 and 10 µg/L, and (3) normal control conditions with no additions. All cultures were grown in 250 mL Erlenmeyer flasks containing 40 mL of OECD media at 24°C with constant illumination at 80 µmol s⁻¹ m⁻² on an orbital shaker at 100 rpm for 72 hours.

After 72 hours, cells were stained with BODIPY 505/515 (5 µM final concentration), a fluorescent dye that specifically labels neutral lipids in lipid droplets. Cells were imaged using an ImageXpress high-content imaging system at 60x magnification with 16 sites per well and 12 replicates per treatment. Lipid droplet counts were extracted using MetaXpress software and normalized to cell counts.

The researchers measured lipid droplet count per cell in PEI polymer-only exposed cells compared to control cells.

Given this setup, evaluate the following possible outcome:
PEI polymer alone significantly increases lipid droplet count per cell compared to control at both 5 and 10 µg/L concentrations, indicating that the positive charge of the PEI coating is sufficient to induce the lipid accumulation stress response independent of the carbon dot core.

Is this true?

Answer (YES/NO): NO